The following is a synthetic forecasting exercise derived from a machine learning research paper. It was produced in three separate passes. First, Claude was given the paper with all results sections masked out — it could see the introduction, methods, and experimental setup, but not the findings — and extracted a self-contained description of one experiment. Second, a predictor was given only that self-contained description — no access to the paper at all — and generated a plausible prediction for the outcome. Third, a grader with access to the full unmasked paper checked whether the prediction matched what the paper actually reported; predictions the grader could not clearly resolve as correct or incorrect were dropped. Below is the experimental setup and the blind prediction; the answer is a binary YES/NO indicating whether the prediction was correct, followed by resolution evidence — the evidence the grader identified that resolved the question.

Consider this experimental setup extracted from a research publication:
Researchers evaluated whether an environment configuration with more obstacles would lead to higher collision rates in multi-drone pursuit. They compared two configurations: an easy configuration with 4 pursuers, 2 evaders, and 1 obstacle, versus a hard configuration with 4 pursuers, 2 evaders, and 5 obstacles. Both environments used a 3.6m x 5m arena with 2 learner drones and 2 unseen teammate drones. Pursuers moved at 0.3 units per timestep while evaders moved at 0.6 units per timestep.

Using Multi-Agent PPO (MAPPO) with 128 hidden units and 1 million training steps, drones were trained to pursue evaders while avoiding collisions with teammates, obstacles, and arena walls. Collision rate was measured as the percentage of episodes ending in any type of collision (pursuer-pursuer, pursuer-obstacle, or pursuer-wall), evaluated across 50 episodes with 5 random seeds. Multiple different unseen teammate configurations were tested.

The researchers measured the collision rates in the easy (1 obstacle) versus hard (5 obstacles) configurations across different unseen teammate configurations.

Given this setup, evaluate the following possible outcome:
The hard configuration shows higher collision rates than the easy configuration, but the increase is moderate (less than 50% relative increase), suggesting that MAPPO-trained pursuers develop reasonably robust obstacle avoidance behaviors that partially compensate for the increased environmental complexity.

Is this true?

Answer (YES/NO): NO